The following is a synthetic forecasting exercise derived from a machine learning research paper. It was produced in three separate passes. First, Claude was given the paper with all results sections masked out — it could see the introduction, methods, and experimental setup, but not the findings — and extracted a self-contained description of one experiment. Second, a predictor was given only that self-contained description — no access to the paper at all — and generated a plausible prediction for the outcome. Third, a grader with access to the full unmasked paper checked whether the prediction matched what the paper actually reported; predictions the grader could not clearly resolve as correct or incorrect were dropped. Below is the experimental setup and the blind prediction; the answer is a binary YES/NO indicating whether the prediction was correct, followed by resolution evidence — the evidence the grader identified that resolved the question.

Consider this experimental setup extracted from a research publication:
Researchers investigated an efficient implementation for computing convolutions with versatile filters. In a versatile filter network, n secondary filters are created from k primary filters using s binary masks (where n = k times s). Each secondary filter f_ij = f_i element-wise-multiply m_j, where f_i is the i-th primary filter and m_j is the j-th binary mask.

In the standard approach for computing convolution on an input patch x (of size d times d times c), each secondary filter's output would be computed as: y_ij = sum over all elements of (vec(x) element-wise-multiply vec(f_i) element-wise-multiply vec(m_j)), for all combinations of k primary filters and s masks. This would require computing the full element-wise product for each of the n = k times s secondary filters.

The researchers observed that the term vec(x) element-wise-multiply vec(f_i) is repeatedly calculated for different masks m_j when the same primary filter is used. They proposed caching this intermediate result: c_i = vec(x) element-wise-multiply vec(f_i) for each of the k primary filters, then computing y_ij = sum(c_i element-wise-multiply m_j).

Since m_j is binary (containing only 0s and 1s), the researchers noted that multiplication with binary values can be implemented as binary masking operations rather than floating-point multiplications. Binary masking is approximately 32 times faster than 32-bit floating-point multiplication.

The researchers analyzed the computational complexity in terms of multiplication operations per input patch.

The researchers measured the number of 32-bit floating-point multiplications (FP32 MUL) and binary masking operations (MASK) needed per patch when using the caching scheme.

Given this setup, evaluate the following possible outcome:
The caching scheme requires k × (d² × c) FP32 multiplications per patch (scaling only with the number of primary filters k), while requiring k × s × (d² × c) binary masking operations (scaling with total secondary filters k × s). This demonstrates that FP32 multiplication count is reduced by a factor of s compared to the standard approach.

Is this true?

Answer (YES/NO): YES